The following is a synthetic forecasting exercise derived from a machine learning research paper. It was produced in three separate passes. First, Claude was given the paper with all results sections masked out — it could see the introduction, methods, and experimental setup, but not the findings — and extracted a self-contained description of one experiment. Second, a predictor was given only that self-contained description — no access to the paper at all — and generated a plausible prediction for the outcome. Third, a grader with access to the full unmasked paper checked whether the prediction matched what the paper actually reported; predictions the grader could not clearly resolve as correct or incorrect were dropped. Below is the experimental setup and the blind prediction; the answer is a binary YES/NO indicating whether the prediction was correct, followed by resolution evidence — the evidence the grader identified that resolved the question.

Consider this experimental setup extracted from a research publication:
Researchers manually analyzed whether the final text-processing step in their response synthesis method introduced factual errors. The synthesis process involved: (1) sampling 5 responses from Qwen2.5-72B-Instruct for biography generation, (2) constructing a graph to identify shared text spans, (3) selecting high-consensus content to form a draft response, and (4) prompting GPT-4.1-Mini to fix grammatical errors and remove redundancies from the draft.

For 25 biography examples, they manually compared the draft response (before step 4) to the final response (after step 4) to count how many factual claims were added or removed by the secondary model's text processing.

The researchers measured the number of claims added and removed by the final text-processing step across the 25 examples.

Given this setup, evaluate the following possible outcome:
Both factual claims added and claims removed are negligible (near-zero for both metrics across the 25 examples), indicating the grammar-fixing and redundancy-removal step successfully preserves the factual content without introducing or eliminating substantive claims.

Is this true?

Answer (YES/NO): NO